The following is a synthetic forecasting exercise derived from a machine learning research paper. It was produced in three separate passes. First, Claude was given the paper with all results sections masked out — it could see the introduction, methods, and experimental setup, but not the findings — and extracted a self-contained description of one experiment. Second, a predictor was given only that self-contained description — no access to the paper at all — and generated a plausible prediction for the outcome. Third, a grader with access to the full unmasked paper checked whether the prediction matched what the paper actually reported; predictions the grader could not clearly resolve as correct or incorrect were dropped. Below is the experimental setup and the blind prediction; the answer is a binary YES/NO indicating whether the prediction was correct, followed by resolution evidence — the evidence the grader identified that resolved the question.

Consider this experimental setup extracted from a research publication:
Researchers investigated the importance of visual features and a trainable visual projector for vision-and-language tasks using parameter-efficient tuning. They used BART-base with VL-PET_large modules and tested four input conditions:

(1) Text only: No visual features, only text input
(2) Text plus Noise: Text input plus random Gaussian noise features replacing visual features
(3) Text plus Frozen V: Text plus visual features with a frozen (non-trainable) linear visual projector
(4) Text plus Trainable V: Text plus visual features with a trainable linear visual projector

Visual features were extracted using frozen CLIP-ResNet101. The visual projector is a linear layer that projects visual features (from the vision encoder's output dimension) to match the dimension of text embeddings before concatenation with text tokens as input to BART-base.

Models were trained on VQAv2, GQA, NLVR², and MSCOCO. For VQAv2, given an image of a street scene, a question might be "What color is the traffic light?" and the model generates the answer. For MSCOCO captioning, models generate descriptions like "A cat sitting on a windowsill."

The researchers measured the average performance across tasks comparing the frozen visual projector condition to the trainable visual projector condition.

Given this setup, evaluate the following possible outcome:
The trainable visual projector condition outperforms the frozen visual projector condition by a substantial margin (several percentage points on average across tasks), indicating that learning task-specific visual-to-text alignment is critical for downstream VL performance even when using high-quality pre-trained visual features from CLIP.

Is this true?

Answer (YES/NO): YES